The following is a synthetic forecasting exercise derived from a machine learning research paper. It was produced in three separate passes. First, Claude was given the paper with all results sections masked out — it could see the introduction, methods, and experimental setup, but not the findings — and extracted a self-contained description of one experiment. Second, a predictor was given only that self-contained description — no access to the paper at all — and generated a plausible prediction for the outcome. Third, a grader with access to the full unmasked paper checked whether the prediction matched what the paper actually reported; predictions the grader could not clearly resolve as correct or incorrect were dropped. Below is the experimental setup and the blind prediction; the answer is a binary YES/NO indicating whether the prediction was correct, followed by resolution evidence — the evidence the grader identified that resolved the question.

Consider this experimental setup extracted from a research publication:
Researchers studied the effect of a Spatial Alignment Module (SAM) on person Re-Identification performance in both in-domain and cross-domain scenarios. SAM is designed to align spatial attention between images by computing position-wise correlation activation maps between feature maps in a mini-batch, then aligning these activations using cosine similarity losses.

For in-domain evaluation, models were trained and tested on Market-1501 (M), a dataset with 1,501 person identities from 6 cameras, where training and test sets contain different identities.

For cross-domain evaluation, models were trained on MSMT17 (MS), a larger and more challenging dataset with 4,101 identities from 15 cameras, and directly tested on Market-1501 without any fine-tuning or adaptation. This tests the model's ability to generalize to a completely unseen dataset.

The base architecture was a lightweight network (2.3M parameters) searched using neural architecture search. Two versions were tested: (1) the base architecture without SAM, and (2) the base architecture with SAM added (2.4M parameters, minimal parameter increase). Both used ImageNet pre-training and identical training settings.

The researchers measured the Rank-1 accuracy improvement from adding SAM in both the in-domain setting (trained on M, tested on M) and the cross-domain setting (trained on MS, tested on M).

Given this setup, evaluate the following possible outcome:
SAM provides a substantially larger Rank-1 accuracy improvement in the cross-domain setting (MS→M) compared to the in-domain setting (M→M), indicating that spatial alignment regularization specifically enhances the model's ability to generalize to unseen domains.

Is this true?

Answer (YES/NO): YES